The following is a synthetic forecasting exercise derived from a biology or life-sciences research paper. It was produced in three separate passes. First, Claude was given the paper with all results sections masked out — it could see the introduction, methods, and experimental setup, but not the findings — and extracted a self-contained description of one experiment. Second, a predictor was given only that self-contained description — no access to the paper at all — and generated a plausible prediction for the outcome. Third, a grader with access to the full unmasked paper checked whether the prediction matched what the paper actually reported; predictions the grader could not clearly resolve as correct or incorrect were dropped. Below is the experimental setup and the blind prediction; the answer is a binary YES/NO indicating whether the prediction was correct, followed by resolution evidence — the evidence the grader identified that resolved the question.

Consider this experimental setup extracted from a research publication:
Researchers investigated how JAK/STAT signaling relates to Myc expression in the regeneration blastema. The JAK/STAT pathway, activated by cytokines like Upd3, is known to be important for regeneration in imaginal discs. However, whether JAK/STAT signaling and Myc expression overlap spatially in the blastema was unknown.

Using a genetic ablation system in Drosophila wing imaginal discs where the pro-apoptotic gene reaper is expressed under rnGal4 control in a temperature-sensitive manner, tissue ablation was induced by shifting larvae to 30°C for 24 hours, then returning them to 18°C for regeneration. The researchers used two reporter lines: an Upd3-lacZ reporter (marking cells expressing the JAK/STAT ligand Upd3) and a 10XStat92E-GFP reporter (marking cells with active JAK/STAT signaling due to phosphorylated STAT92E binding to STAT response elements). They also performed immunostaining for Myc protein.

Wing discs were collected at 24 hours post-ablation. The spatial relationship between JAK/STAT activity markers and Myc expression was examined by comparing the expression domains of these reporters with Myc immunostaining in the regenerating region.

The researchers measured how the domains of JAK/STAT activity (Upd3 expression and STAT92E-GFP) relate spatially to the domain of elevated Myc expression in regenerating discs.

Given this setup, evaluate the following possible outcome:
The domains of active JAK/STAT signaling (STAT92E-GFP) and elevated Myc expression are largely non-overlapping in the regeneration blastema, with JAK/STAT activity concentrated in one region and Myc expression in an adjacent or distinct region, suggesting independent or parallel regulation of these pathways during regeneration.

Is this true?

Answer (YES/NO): YES